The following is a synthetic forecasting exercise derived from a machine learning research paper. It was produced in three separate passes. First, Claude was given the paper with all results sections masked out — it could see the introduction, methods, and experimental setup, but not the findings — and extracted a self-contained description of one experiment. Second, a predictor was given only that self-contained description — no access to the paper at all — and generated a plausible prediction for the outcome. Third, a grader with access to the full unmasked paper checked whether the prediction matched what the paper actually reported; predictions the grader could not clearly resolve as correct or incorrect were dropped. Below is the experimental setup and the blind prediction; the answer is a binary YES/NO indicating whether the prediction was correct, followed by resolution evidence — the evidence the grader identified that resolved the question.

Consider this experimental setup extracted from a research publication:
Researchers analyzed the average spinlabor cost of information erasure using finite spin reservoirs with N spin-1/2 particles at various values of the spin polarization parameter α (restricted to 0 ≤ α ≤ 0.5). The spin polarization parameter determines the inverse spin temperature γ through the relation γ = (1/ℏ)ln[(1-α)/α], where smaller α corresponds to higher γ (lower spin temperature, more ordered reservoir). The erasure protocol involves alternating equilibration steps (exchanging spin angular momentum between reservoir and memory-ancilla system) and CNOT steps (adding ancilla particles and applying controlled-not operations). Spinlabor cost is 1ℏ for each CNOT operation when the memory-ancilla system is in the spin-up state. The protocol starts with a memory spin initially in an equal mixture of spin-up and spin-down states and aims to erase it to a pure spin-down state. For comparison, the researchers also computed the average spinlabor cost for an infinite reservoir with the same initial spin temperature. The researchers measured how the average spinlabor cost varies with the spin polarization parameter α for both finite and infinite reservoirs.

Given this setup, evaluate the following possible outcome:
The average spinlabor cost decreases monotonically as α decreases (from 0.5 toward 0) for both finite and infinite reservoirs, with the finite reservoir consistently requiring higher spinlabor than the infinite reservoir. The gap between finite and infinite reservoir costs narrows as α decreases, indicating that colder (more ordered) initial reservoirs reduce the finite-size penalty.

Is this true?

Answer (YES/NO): NO